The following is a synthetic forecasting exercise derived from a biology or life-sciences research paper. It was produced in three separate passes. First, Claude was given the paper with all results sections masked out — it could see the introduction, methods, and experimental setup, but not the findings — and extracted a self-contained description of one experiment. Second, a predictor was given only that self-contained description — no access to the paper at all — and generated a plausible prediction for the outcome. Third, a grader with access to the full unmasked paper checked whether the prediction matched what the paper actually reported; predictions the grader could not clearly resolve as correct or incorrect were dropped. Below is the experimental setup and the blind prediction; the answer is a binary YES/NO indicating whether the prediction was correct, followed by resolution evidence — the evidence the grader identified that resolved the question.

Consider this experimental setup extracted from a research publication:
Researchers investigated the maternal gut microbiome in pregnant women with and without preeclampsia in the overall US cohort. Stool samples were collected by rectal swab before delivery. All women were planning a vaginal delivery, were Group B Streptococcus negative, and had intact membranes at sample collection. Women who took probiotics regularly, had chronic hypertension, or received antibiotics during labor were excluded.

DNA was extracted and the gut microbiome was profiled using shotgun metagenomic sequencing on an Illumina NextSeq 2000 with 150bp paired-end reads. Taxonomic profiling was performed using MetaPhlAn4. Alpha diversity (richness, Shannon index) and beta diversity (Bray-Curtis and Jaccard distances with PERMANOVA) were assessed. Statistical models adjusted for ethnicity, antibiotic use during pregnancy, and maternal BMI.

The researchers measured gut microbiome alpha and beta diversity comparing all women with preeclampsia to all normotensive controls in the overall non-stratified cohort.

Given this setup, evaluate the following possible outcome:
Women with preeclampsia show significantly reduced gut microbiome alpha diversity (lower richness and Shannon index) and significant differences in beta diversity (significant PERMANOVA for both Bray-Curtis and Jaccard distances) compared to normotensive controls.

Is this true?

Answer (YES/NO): NO